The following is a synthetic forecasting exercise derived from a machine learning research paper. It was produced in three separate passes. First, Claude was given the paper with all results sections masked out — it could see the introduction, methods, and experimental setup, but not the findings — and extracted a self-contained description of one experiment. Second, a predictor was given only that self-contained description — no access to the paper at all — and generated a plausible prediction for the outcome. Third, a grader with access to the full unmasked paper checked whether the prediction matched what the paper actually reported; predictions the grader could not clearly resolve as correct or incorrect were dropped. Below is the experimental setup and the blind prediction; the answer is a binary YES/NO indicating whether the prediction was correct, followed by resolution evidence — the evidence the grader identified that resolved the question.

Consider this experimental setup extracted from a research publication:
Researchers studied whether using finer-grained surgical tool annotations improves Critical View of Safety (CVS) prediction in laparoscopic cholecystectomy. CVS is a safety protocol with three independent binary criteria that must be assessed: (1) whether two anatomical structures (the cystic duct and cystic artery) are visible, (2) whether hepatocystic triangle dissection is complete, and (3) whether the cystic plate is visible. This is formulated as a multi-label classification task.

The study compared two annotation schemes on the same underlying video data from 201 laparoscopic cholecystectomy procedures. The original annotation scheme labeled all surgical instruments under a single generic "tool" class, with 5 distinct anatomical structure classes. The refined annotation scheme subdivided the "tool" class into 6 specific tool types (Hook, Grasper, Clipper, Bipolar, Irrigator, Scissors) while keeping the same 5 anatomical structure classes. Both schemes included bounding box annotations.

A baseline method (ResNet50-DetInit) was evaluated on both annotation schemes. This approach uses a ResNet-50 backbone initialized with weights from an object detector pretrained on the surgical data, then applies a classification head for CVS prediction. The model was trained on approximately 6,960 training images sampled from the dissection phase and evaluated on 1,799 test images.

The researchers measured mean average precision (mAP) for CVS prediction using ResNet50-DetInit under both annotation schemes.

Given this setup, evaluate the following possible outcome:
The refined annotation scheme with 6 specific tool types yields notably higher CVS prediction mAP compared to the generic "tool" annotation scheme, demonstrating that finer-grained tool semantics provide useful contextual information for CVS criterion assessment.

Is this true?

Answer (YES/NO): NO